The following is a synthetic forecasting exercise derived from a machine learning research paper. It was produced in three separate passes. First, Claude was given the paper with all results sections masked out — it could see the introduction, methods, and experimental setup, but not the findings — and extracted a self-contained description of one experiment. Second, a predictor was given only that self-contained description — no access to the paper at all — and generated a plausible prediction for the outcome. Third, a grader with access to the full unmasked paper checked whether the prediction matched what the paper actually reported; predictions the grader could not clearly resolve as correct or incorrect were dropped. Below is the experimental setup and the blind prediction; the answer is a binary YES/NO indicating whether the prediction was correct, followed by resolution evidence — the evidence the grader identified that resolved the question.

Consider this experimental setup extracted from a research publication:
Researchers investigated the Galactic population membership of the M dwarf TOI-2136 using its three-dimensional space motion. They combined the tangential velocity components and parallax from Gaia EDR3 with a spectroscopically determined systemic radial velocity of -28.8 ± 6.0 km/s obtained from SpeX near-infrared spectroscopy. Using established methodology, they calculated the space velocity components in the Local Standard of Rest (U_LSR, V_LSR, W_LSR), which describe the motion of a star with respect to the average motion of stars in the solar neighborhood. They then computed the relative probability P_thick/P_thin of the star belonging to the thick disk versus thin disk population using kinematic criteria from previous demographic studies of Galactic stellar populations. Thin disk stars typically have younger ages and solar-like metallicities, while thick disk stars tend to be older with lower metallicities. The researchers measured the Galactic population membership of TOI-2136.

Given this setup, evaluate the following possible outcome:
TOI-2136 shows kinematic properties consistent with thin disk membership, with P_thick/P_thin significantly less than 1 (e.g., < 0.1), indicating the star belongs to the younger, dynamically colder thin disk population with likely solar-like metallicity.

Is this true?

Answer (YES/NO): YES